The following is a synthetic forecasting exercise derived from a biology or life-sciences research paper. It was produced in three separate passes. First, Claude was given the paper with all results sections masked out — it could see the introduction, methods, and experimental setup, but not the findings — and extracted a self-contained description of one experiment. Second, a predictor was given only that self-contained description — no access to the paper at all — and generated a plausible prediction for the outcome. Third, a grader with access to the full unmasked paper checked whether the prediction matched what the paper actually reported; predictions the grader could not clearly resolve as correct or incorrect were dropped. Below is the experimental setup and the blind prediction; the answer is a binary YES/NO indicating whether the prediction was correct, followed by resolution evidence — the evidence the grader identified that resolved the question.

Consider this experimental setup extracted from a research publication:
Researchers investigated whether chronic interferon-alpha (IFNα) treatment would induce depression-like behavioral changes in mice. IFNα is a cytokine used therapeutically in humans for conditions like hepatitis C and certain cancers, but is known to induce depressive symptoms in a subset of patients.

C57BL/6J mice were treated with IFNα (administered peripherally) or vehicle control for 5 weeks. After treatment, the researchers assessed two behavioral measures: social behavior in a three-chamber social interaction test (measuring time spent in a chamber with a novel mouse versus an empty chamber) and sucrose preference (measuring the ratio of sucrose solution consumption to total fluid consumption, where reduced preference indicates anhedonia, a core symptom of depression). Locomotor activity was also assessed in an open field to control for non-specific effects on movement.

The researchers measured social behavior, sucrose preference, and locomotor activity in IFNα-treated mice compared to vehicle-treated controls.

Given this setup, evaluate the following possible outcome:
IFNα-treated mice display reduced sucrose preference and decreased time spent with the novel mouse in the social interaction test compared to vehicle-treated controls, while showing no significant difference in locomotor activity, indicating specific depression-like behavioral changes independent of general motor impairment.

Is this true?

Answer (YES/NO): YES